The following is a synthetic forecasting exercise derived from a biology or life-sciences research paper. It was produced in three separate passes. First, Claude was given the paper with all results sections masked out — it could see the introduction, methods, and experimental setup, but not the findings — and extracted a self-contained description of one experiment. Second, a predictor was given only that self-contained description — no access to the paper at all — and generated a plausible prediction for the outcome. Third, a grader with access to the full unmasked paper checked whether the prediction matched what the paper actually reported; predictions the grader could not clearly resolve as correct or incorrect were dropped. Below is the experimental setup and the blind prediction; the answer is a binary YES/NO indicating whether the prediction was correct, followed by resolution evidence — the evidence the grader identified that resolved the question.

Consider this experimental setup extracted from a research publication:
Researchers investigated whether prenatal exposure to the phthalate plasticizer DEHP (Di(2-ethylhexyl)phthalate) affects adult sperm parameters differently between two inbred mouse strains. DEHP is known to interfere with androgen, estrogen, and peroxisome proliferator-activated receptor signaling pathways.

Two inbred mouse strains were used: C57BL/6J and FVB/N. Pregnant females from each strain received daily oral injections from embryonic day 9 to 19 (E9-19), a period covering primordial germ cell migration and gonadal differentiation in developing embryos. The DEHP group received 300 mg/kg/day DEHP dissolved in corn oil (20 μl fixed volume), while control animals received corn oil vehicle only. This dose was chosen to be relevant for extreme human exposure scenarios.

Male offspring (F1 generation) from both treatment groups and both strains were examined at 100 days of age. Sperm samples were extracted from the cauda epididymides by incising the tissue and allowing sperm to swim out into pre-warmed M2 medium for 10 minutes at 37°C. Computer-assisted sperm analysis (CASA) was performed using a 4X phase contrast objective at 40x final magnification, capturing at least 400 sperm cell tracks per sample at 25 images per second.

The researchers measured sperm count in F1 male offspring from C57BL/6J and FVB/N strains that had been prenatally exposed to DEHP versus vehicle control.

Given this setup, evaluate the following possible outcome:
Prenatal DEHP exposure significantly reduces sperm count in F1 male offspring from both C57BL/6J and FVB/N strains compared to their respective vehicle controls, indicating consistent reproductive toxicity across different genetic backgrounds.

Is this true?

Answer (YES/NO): NO